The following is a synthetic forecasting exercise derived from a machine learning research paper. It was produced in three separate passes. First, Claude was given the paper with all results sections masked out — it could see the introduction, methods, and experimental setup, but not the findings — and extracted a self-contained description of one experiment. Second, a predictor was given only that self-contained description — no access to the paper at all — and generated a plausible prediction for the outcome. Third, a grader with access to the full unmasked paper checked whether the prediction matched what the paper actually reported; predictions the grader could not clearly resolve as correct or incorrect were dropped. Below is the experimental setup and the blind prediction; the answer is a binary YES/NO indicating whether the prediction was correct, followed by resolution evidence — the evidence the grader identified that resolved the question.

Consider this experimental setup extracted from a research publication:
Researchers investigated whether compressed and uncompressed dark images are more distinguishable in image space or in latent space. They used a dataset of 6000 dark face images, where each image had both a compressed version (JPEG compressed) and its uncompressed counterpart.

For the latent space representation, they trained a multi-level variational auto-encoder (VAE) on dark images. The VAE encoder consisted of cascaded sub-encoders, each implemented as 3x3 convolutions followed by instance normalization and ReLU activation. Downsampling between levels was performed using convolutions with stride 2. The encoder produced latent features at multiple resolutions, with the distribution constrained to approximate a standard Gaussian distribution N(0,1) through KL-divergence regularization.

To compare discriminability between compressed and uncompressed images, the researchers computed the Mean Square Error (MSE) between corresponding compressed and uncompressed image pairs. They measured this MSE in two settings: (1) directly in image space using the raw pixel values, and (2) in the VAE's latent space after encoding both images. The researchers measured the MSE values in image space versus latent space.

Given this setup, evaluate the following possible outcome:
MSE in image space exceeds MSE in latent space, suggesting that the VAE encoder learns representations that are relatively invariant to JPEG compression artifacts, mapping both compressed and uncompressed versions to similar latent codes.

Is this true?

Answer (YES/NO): NO